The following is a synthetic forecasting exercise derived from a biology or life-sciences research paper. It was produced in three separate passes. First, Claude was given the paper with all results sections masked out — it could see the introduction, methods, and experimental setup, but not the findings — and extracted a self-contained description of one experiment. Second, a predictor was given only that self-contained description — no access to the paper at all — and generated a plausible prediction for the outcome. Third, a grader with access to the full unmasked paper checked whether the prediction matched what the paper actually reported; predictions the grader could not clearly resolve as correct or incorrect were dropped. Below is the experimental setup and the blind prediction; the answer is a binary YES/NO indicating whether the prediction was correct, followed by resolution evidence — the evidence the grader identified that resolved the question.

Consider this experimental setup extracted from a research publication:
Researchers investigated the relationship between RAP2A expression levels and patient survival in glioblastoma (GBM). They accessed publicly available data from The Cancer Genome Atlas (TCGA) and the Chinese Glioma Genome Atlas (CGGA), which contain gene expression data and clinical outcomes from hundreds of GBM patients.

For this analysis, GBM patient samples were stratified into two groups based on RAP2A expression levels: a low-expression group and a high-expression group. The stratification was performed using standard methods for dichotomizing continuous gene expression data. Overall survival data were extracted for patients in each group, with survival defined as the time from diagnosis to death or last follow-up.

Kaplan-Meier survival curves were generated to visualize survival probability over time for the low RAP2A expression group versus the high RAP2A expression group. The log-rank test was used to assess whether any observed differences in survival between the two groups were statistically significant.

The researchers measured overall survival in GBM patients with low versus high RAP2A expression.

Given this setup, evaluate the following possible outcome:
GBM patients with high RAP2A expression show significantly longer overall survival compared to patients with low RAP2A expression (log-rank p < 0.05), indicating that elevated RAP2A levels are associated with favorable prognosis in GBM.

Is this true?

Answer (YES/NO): YES